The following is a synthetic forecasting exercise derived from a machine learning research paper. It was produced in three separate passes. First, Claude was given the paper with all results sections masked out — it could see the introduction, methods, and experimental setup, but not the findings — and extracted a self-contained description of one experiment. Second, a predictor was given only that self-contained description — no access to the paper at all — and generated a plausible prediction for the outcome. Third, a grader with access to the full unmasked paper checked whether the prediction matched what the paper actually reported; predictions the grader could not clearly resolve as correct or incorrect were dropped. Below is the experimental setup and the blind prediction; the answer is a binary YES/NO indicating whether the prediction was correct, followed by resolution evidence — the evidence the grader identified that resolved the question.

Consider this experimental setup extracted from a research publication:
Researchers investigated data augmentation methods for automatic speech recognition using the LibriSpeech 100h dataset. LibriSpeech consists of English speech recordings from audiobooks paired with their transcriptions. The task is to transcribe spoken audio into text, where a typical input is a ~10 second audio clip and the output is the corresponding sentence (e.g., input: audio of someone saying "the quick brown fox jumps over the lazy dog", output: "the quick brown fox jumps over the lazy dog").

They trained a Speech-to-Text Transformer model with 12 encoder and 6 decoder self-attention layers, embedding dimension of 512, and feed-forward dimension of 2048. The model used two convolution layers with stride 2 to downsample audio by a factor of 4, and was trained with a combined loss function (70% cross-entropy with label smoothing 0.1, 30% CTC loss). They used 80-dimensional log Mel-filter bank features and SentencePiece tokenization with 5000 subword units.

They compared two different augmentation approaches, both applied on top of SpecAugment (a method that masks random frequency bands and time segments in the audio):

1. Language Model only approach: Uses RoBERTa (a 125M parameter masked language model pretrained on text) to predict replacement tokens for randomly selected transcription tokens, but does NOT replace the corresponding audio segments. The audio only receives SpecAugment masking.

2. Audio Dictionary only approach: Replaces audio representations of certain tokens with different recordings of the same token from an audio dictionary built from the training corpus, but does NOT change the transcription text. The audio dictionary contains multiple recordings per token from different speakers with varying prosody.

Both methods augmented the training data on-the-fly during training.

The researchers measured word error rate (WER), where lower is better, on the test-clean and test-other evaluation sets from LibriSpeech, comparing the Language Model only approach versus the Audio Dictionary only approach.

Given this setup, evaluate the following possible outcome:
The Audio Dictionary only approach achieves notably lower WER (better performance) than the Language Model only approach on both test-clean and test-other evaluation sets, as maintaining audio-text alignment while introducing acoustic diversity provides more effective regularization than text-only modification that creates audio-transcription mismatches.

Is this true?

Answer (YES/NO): NO